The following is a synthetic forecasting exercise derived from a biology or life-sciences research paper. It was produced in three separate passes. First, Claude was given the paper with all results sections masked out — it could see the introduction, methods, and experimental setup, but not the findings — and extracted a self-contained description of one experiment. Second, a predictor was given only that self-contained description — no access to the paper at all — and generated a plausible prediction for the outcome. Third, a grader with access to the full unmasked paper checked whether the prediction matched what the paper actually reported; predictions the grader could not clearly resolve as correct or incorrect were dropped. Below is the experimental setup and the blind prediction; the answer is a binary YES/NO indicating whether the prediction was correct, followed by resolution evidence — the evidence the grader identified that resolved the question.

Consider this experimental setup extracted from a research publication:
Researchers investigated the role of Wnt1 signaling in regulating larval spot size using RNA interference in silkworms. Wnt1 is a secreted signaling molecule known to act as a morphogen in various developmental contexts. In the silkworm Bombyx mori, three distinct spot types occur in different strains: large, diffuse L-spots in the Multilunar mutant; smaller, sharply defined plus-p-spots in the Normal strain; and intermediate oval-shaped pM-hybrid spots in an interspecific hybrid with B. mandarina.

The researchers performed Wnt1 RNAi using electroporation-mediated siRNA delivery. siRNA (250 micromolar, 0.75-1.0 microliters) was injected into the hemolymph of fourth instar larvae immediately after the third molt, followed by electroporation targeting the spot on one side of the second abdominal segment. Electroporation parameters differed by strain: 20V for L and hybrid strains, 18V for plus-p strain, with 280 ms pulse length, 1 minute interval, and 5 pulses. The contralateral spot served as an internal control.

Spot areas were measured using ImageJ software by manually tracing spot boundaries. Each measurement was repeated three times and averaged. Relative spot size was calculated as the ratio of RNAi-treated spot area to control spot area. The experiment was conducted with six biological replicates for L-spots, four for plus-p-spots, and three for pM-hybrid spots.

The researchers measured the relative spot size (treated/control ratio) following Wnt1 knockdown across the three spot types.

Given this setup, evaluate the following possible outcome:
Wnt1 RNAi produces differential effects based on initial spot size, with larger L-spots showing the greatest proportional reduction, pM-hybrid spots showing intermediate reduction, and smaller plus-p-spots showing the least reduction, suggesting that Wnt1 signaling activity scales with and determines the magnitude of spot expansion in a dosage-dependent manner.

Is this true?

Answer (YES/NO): NO